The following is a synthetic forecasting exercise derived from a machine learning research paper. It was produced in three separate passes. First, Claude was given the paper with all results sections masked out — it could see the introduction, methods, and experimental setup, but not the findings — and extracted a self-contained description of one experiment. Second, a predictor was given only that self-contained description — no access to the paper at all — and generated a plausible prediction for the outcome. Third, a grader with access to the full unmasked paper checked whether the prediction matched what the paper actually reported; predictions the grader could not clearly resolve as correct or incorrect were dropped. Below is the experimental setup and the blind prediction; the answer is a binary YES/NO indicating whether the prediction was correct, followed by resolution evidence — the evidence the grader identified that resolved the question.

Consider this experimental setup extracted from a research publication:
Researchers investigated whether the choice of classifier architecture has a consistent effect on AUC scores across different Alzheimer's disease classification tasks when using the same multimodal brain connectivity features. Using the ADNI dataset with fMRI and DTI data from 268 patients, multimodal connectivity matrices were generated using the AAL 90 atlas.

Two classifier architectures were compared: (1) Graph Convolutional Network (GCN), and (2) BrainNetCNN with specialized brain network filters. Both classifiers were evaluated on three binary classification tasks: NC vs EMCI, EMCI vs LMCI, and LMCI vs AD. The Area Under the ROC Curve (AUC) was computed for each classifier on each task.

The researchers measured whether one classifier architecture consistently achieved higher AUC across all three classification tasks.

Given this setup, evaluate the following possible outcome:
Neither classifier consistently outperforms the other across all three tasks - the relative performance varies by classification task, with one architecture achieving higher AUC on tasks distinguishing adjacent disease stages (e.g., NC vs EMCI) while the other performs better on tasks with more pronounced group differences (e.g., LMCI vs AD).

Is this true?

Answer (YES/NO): NO